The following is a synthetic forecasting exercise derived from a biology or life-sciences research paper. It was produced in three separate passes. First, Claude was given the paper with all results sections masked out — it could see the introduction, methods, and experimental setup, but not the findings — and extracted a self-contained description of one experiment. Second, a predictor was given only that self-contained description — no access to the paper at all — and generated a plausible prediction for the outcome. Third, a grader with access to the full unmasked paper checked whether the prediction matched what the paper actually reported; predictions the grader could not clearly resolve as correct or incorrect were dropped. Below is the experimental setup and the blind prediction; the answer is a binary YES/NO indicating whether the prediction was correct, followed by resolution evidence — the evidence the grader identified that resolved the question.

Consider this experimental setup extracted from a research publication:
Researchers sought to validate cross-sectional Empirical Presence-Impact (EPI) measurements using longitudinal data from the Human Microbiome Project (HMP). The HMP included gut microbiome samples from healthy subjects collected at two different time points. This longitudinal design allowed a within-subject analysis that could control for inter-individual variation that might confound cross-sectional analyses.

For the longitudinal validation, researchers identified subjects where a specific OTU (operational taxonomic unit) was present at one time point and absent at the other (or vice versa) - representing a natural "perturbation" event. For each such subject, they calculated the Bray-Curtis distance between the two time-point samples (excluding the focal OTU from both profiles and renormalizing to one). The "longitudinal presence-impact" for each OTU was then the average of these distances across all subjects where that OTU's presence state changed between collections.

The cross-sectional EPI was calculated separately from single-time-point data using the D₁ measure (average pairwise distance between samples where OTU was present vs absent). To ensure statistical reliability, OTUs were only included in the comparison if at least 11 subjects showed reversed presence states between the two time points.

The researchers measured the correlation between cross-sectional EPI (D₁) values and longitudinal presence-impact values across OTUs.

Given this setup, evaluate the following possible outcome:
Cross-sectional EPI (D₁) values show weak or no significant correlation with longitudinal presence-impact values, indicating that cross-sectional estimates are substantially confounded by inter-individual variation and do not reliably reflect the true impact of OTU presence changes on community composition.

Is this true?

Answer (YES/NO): NO